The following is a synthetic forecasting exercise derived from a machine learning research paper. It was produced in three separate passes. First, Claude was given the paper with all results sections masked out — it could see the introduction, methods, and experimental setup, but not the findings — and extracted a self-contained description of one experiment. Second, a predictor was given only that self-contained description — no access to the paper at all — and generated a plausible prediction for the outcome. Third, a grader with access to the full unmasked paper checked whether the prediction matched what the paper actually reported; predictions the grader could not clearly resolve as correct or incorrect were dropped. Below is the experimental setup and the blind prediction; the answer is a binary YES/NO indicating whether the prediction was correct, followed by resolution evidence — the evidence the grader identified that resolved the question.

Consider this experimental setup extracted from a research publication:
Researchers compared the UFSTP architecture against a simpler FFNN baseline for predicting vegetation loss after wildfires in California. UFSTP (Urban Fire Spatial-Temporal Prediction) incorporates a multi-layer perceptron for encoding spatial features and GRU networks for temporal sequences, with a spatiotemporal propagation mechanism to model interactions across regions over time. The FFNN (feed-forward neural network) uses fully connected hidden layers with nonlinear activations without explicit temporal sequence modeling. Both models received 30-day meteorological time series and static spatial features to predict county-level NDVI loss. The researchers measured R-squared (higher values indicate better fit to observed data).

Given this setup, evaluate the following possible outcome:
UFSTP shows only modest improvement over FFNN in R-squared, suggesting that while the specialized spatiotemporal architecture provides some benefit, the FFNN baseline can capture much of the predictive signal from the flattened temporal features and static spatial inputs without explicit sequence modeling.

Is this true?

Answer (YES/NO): NO